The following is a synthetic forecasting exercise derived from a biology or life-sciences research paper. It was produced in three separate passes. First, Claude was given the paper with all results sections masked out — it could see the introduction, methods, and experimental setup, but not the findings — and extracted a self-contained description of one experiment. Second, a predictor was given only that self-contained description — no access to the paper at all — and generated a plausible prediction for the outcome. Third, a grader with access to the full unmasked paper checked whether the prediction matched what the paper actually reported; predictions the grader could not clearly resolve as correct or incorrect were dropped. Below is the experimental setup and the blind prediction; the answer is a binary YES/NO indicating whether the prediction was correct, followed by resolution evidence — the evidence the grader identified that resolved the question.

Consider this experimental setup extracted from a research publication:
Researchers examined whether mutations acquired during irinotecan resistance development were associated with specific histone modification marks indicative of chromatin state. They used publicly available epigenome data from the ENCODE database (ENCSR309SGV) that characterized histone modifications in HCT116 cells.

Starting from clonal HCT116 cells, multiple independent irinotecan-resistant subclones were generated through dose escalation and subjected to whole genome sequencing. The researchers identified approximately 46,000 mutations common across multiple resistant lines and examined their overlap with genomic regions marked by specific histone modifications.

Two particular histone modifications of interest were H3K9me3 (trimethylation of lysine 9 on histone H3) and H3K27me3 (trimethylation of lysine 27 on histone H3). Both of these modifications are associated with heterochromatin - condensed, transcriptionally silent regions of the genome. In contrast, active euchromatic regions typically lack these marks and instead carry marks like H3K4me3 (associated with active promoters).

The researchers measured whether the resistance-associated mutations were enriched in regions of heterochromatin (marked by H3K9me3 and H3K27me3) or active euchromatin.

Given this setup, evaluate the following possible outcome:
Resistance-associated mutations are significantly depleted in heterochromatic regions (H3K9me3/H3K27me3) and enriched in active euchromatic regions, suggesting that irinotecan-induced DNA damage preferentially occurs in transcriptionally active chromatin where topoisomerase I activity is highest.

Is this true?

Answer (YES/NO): NO